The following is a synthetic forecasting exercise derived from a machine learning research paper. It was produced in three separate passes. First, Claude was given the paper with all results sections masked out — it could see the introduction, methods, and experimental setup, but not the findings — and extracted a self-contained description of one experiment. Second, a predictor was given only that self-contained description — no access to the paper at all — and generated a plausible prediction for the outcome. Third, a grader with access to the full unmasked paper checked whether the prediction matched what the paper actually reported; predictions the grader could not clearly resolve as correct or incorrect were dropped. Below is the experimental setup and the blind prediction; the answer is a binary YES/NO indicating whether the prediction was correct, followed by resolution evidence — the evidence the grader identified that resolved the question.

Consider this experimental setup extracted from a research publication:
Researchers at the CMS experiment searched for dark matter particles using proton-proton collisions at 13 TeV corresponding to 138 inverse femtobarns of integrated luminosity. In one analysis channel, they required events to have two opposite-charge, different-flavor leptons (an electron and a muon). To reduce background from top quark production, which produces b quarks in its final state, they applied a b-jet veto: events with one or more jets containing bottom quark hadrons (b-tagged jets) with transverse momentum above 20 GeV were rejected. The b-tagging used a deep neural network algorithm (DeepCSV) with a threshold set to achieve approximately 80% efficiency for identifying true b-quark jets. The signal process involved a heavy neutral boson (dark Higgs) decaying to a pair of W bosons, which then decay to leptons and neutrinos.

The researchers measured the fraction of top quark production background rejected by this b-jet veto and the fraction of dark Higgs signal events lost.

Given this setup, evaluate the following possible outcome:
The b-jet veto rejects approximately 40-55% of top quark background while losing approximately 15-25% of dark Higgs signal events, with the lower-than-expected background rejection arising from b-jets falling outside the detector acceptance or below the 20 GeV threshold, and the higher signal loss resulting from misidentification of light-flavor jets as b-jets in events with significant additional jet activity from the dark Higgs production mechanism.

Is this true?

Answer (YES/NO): NO